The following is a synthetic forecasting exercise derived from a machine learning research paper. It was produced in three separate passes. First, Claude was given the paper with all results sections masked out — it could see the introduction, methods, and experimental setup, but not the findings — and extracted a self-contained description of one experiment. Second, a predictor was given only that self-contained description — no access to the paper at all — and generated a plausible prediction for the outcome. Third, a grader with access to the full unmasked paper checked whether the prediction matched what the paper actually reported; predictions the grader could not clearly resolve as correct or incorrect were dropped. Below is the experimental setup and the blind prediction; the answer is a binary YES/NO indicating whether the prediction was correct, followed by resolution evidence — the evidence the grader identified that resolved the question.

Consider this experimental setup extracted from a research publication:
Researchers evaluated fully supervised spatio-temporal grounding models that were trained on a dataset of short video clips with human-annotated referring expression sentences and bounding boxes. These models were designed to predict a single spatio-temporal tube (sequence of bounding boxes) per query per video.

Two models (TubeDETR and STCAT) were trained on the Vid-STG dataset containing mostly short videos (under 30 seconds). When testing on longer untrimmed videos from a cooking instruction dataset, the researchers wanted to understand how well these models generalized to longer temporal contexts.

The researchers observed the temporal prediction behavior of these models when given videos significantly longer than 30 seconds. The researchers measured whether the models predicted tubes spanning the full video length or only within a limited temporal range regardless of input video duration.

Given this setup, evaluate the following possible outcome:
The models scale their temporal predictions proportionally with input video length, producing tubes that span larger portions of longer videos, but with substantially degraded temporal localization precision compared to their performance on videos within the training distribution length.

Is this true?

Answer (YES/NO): NO